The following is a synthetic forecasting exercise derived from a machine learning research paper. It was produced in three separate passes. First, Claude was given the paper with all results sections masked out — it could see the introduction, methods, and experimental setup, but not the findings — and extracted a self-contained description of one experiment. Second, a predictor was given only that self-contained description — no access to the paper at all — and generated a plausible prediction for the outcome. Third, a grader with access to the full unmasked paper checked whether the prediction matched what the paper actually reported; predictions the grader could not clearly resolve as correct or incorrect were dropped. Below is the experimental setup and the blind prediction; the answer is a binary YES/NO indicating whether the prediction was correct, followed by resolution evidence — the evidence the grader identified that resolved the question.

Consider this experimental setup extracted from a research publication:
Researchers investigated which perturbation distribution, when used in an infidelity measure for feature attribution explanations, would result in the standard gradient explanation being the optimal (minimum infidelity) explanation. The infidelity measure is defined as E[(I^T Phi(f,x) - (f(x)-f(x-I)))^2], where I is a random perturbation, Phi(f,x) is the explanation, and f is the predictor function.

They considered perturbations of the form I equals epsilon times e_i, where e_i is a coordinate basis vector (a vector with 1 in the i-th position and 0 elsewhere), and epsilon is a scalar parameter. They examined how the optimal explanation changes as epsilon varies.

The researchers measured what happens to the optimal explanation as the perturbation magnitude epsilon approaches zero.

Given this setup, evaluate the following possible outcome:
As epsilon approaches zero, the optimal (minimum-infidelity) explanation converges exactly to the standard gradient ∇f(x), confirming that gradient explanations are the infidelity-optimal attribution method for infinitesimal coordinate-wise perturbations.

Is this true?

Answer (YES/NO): YES